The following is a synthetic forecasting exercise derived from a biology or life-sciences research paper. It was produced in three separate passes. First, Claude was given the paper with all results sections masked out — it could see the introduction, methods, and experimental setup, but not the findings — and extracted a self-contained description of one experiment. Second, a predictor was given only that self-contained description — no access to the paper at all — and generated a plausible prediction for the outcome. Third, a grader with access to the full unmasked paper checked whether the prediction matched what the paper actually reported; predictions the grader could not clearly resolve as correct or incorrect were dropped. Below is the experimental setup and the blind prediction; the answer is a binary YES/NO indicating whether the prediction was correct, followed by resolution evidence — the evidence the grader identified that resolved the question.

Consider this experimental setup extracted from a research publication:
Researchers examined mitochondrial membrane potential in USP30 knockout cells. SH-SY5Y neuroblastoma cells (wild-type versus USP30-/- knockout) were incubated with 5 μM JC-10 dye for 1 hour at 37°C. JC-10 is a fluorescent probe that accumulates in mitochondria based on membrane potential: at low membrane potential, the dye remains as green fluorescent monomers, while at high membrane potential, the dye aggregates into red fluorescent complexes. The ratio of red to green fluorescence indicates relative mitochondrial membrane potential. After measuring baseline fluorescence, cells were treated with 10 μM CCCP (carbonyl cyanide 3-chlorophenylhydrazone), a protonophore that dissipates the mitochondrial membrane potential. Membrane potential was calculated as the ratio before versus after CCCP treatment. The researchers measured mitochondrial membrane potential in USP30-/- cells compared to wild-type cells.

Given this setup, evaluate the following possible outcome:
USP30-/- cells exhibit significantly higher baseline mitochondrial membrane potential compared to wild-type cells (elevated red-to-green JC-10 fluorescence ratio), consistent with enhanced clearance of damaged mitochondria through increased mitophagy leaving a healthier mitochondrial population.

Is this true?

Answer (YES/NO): YES